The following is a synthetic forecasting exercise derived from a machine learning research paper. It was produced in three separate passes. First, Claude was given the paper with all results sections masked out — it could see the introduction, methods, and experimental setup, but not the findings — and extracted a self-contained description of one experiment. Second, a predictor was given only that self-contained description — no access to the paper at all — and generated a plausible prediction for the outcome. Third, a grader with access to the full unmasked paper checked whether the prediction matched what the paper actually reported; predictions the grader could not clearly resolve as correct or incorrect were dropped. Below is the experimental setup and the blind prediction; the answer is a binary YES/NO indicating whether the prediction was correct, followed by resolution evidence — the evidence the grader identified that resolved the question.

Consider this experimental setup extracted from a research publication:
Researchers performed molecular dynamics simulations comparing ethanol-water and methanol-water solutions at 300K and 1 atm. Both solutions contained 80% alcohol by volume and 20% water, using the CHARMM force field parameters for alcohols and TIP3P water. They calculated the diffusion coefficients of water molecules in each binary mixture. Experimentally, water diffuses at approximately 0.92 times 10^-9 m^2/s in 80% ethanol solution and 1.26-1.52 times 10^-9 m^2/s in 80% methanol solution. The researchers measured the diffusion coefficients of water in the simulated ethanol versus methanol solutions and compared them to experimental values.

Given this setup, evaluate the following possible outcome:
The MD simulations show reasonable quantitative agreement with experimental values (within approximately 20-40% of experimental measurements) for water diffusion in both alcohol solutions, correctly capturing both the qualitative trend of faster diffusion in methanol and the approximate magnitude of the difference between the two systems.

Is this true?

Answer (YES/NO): NO